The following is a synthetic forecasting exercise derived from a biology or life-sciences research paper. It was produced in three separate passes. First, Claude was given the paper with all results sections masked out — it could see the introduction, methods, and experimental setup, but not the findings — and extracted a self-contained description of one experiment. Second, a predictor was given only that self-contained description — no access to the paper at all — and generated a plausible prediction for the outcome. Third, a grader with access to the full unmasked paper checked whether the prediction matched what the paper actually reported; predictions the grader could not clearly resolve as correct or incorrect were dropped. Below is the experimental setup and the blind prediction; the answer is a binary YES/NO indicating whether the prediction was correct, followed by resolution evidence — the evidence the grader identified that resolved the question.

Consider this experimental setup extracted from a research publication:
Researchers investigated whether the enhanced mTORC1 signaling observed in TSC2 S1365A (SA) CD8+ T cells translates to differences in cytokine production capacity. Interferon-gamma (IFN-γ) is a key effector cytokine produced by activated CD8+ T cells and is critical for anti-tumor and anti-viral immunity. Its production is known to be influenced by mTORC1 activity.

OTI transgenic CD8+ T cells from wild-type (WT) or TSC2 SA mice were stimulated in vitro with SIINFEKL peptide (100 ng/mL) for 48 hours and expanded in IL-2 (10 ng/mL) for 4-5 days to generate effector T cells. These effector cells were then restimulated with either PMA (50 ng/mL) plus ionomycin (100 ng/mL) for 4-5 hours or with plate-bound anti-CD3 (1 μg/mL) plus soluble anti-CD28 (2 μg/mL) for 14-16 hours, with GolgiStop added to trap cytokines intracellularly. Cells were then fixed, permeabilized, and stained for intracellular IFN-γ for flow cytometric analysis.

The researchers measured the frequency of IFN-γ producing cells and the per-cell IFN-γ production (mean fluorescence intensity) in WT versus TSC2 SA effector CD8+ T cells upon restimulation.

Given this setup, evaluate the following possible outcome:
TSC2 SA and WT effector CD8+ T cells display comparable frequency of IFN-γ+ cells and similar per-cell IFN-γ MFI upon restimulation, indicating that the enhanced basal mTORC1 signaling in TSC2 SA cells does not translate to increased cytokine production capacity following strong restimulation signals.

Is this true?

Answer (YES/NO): NO